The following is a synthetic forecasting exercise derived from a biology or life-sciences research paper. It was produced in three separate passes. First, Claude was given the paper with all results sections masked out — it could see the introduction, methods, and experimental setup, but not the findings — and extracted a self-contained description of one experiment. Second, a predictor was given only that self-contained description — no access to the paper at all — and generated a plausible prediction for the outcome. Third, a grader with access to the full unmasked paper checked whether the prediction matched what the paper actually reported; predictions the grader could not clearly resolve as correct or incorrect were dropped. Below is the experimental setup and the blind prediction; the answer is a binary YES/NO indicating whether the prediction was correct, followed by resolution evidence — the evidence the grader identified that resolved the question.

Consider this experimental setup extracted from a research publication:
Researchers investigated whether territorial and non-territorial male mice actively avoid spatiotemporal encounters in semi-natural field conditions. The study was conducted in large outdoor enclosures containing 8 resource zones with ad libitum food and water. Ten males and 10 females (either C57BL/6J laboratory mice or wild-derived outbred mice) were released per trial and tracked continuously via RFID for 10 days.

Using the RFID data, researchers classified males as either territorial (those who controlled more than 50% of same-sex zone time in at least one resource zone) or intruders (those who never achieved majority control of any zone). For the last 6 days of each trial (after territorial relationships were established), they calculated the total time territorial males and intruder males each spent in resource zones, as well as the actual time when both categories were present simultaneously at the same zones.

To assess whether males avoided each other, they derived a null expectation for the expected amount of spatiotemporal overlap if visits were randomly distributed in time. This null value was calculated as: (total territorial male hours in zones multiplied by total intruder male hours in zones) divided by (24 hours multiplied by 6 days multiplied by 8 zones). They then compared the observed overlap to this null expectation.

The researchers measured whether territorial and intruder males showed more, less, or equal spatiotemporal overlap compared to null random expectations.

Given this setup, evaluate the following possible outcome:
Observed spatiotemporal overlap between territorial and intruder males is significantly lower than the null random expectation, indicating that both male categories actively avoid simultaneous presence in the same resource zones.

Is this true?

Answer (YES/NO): YES